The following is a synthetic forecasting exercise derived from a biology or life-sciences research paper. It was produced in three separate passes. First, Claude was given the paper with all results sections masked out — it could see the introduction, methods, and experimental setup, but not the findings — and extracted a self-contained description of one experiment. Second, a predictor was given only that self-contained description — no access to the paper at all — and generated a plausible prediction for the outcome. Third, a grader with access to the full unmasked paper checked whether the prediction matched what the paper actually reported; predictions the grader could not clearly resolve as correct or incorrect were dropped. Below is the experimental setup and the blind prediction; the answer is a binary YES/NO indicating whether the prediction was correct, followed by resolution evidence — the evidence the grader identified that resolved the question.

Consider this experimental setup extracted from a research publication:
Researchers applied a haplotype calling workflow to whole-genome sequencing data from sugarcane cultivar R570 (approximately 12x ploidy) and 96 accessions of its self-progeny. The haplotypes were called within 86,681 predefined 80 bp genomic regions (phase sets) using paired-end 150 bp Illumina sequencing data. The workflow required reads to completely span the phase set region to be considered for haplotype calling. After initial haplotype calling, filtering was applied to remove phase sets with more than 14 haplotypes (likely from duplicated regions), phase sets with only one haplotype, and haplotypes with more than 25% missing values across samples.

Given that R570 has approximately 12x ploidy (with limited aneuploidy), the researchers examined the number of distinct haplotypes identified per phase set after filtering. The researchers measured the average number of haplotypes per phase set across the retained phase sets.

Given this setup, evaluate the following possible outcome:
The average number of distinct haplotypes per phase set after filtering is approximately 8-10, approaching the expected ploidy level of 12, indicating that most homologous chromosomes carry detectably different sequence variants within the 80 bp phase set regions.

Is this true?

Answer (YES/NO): NO